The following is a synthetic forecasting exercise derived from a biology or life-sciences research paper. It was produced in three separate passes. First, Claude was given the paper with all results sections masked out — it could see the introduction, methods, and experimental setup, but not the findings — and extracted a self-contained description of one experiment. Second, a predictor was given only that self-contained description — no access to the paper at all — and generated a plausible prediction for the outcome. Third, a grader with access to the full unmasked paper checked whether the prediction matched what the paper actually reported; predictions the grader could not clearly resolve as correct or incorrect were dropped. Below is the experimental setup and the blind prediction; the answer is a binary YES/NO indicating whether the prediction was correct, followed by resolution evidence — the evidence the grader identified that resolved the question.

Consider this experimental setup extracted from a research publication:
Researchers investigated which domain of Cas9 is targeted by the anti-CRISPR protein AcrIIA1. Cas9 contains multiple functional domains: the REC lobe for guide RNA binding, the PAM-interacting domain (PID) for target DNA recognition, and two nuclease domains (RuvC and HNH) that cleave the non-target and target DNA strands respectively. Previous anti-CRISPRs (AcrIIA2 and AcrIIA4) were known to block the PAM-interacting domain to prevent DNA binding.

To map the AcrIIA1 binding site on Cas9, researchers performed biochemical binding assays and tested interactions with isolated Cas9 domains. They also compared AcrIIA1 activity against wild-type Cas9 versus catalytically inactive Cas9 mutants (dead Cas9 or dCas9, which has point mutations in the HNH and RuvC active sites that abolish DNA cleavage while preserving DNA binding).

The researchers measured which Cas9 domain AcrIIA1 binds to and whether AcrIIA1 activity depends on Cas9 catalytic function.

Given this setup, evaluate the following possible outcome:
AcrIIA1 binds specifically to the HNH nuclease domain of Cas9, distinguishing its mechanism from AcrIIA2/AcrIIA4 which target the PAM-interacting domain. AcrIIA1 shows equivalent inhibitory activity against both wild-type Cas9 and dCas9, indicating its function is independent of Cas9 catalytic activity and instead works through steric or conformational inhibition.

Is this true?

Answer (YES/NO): NO